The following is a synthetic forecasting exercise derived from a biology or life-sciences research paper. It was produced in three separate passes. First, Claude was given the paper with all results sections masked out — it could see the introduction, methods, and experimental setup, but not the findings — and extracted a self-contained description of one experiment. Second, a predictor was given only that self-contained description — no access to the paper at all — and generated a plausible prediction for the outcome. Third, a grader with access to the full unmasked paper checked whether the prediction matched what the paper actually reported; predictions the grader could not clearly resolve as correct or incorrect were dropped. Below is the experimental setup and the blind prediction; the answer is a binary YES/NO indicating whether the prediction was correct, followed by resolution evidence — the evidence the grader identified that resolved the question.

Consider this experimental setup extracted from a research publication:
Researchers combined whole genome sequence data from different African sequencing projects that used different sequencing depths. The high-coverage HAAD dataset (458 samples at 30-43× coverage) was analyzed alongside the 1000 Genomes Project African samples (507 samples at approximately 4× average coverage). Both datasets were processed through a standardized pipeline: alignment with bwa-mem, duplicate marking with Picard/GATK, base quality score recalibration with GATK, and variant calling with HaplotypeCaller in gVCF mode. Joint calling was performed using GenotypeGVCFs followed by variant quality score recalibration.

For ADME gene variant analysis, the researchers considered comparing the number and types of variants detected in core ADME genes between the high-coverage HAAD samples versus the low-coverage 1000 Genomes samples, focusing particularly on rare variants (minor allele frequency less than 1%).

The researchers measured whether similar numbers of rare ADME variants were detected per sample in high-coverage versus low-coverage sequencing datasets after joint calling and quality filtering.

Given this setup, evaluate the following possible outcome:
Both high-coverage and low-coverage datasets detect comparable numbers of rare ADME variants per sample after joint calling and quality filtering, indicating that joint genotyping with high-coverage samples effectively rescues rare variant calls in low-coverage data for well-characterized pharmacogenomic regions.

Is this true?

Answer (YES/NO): NO